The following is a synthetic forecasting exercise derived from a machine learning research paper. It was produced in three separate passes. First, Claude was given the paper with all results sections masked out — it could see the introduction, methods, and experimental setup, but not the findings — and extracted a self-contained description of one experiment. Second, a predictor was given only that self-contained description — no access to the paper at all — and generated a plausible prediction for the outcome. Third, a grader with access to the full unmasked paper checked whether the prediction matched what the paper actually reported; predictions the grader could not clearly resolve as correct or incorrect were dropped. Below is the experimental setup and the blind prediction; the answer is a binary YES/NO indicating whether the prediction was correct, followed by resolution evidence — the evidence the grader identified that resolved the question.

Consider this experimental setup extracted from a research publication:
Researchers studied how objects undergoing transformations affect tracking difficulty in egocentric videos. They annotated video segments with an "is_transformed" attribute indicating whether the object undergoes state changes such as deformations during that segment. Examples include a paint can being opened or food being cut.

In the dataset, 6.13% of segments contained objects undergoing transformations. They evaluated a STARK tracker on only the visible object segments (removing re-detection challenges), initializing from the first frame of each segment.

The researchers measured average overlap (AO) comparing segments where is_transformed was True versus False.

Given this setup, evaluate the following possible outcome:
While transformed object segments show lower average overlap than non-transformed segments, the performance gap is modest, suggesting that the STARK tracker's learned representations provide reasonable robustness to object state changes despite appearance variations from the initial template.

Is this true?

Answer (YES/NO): YES